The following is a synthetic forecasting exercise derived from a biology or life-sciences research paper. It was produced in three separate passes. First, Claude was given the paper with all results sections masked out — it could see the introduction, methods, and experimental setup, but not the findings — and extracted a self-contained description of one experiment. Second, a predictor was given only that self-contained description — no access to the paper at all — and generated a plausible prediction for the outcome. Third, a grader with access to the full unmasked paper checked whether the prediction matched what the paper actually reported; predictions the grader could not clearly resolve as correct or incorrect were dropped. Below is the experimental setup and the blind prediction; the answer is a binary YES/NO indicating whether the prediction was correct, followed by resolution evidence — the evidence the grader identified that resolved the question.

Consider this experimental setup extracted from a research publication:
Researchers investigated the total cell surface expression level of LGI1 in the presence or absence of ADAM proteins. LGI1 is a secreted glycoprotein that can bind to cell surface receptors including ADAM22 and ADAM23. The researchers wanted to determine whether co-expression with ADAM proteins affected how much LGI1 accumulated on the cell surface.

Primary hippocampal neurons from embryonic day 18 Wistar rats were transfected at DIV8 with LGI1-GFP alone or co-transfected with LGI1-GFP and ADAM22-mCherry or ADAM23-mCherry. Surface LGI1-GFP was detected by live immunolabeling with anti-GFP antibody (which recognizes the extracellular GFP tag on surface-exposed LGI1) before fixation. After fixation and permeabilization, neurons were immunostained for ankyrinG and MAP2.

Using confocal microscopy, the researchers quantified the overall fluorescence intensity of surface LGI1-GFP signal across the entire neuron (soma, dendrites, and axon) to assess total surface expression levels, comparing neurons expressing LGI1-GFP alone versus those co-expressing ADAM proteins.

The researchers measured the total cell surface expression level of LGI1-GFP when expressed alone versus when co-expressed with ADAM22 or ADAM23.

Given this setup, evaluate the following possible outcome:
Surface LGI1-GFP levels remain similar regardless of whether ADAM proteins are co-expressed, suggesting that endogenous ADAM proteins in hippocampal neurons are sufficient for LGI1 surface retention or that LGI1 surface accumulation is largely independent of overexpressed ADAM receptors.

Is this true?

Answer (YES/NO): NO